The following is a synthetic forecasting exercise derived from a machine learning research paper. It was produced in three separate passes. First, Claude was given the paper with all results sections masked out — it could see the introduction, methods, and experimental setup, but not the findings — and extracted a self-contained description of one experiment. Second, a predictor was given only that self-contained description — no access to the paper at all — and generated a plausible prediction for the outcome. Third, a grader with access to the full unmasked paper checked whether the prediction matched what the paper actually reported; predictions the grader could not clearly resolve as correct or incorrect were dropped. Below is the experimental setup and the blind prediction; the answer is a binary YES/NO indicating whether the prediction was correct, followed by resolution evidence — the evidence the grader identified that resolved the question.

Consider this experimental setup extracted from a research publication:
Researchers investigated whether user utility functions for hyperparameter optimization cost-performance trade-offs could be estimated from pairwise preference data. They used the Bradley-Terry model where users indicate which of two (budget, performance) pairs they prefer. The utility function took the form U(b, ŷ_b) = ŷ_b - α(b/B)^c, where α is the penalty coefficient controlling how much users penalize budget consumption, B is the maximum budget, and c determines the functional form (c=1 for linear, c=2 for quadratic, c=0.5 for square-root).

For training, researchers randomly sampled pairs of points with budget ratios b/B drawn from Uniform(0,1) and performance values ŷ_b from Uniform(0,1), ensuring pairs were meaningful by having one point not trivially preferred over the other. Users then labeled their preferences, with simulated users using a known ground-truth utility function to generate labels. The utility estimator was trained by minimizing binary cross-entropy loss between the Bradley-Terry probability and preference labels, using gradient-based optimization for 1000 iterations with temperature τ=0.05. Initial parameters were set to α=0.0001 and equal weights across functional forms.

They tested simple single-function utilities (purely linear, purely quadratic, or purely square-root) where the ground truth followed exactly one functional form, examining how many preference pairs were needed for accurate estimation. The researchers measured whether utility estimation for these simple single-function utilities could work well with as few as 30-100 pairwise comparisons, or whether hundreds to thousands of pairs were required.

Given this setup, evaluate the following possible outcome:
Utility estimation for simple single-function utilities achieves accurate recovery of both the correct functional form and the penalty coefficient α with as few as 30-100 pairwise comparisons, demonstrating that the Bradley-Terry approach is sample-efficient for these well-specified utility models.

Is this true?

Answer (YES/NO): YES